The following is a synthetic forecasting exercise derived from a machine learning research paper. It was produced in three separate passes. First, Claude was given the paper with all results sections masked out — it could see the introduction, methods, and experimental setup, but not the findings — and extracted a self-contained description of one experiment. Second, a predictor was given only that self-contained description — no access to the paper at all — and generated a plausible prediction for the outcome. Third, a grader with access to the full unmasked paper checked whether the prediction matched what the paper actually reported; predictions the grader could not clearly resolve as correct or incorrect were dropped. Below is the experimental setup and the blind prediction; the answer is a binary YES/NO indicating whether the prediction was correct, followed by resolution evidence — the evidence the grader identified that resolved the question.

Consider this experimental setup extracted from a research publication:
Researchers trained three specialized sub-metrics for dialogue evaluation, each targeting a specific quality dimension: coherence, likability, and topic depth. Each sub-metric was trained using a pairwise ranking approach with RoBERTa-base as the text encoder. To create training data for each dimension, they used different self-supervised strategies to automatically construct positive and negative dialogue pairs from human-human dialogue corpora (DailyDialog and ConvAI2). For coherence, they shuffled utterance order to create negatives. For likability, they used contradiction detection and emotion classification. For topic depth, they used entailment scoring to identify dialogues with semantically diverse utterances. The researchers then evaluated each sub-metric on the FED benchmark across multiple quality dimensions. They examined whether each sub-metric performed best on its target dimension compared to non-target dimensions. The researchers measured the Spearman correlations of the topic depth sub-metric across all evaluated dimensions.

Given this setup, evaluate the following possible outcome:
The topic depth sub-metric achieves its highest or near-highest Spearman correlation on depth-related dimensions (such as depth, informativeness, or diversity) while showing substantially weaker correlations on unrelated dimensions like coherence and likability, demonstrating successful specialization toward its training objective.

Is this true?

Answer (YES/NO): YES